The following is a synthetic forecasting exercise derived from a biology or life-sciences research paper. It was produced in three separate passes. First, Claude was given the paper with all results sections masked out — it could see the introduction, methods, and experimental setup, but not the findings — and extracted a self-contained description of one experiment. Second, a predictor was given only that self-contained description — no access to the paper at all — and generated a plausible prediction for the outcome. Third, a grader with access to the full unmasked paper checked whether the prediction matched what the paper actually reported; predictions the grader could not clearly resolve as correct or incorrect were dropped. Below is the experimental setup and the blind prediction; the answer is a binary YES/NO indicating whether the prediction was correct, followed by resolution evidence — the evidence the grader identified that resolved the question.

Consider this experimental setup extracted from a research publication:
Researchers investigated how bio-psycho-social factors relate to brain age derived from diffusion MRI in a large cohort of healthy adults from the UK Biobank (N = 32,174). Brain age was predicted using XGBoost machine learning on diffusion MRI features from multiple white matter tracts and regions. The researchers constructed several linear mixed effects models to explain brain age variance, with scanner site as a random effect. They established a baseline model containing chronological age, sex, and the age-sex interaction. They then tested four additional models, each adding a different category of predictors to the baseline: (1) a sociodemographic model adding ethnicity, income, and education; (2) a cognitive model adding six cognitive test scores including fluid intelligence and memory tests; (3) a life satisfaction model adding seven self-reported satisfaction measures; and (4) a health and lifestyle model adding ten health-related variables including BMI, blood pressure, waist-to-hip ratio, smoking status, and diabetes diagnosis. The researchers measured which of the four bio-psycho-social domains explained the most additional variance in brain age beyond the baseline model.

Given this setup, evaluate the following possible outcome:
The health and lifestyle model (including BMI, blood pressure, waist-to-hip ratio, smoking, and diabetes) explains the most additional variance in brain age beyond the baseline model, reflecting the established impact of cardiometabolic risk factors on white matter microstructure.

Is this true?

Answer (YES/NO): YES